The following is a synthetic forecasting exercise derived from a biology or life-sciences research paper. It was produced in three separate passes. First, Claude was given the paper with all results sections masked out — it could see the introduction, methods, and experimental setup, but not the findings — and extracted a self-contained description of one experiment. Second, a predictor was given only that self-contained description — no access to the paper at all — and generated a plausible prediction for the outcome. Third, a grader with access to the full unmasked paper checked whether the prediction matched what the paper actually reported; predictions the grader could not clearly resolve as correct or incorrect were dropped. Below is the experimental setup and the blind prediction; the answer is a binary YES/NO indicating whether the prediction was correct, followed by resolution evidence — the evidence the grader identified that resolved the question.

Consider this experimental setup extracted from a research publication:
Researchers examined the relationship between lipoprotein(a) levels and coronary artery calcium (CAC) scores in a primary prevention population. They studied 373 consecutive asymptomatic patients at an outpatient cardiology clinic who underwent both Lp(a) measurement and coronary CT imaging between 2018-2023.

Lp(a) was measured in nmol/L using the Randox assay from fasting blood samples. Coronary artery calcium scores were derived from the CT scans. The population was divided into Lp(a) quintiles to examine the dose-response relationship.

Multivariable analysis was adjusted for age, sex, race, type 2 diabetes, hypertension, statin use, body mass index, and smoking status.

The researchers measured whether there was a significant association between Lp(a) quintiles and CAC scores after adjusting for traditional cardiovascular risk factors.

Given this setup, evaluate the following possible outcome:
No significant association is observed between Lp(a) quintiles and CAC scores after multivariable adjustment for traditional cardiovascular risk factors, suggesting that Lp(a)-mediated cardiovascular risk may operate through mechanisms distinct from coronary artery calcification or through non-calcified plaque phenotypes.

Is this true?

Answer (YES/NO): YES